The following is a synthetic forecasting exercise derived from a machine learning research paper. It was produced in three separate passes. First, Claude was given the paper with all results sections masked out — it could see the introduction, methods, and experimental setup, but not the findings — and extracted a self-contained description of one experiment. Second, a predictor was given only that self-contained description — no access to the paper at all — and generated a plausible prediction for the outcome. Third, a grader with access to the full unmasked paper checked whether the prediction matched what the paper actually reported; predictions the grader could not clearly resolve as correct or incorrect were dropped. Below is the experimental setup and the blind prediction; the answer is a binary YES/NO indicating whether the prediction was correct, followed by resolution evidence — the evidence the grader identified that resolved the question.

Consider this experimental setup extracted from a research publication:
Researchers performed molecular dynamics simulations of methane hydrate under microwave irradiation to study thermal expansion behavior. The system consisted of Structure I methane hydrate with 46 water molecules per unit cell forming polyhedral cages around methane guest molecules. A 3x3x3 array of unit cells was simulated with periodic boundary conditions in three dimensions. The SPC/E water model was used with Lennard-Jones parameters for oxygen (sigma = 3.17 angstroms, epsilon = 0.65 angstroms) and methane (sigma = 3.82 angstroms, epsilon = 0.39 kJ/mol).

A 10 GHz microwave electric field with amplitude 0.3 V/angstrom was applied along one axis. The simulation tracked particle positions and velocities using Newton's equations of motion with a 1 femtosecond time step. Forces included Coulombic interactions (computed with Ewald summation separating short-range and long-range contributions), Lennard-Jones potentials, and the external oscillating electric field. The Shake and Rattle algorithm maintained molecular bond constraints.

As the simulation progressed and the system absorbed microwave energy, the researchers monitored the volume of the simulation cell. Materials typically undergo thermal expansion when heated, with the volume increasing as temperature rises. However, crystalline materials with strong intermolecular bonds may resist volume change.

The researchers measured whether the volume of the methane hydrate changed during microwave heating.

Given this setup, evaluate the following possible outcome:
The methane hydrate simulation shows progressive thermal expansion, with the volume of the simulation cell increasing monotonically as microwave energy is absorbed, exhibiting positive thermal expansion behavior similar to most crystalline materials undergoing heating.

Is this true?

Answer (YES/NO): NO